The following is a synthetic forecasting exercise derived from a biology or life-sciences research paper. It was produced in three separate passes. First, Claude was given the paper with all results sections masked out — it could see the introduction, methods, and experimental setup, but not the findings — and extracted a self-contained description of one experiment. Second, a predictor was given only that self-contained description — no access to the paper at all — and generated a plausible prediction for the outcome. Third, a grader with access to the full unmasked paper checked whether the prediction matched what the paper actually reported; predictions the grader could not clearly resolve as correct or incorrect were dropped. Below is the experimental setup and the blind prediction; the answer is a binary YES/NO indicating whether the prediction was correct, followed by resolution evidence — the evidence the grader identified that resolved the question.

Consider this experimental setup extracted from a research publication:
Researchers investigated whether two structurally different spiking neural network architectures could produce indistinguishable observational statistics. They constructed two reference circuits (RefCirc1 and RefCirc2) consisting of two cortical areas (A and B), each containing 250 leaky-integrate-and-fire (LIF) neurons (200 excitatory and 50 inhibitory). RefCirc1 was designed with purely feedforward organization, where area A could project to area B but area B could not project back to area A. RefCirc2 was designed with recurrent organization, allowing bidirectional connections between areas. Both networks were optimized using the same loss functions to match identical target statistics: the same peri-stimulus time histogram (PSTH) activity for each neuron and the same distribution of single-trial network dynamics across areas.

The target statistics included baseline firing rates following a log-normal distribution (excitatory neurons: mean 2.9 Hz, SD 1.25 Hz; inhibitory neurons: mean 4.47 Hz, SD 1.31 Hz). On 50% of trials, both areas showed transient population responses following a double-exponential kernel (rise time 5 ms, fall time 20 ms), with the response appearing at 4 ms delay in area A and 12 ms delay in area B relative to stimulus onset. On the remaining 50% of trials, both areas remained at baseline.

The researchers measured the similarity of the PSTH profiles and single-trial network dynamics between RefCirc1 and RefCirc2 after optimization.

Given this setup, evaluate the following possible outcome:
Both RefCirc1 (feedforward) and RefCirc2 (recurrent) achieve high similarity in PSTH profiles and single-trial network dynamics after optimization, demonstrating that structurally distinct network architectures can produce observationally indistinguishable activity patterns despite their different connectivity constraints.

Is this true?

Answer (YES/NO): YES